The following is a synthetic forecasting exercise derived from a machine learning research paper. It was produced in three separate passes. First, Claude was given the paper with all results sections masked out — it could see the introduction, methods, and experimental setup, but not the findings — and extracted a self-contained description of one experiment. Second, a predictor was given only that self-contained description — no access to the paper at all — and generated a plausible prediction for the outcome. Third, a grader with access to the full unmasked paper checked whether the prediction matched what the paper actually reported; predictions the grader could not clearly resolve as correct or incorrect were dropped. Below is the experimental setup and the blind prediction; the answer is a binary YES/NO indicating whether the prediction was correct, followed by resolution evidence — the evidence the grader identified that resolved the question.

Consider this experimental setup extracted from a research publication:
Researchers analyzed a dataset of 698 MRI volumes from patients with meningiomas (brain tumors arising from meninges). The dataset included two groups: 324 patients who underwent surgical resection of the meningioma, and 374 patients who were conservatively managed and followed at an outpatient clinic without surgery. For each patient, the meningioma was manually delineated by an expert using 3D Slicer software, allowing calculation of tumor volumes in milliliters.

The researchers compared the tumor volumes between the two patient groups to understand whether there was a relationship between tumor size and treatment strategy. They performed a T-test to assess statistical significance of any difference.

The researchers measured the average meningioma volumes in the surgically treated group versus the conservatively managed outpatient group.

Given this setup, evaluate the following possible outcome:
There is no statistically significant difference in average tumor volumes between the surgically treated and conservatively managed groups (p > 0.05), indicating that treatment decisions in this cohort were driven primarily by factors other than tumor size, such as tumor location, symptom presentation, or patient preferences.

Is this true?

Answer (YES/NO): NO